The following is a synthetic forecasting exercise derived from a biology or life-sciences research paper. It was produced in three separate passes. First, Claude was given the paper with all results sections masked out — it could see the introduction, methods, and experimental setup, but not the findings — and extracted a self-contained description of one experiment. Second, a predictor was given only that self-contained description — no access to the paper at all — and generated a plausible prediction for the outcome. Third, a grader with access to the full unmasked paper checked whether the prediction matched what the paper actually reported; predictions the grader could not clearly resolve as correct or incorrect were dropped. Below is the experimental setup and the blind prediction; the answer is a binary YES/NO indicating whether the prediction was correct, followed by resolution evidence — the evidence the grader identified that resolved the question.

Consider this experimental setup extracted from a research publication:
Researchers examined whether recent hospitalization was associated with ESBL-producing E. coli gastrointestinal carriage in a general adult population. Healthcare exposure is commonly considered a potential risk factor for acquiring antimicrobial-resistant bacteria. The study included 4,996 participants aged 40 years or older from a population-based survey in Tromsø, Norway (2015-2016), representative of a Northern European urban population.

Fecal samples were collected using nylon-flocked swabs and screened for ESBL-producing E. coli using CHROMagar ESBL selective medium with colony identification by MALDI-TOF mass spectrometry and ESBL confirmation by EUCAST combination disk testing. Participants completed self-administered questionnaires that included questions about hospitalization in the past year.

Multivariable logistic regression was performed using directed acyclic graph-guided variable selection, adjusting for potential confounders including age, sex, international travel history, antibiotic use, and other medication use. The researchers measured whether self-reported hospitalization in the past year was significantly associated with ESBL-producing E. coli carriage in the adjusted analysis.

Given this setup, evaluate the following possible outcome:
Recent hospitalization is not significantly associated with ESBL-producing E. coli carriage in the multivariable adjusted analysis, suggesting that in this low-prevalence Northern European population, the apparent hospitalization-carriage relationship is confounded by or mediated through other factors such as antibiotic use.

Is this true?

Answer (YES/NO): YES